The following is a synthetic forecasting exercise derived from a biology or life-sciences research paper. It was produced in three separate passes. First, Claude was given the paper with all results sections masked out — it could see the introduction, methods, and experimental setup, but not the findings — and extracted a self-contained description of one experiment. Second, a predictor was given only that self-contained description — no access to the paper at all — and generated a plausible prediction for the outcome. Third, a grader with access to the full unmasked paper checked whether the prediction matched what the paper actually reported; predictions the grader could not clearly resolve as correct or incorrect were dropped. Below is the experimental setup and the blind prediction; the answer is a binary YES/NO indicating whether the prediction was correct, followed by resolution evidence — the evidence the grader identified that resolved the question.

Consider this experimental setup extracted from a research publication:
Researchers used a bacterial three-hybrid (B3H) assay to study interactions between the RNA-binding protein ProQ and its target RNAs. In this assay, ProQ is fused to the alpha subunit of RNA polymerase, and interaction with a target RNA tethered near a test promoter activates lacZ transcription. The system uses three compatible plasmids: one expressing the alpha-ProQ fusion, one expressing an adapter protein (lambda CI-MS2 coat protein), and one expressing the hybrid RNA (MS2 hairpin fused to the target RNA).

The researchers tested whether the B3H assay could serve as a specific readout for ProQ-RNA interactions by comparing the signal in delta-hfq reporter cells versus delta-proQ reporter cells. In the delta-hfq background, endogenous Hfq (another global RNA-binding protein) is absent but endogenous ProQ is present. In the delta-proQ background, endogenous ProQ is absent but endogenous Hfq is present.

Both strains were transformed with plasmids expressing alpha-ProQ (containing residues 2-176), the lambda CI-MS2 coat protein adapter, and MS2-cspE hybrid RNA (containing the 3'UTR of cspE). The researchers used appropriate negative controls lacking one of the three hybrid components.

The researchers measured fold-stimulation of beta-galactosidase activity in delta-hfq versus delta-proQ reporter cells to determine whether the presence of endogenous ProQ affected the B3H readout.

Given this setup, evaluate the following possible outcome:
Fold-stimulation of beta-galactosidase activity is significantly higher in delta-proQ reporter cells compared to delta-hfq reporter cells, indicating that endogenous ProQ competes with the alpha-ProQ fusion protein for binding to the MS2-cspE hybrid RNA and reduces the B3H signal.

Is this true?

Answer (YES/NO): NO